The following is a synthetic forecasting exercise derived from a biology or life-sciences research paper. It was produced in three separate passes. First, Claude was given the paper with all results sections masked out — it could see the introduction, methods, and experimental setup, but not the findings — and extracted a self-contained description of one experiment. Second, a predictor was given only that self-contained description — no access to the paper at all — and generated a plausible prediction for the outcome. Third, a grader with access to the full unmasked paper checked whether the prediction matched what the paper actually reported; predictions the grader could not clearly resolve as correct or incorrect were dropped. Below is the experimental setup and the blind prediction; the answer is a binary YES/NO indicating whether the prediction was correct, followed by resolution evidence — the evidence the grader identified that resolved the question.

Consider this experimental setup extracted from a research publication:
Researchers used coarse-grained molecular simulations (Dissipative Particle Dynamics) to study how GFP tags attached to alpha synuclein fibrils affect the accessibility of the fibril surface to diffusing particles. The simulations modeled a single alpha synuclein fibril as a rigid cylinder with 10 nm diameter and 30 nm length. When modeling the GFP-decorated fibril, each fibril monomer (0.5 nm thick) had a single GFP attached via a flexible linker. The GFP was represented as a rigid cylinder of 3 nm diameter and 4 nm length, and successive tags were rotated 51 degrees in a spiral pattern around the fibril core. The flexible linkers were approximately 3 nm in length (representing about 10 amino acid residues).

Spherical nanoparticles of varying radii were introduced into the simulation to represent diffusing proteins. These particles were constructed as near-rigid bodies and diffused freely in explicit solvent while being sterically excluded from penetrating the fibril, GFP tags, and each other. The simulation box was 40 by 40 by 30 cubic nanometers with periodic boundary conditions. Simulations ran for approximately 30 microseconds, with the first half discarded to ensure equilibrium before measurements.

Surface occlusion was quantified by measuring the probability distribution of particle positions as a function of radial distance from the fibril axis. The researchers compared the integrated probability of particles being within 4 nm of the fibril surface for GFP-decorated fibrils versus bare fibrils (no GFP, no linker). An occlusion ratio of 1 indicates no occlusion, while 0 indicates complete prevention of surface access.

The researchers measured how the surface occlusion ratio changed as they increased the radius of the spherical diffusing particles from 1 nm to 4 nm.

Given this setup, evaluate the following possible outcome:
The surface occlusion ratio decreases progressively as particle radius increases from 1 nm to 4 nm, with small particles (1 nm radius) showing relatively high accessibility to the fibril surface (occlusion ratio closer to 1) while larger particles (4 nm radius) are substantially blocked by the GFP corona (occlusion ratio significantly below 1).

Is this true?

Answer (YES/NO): NO